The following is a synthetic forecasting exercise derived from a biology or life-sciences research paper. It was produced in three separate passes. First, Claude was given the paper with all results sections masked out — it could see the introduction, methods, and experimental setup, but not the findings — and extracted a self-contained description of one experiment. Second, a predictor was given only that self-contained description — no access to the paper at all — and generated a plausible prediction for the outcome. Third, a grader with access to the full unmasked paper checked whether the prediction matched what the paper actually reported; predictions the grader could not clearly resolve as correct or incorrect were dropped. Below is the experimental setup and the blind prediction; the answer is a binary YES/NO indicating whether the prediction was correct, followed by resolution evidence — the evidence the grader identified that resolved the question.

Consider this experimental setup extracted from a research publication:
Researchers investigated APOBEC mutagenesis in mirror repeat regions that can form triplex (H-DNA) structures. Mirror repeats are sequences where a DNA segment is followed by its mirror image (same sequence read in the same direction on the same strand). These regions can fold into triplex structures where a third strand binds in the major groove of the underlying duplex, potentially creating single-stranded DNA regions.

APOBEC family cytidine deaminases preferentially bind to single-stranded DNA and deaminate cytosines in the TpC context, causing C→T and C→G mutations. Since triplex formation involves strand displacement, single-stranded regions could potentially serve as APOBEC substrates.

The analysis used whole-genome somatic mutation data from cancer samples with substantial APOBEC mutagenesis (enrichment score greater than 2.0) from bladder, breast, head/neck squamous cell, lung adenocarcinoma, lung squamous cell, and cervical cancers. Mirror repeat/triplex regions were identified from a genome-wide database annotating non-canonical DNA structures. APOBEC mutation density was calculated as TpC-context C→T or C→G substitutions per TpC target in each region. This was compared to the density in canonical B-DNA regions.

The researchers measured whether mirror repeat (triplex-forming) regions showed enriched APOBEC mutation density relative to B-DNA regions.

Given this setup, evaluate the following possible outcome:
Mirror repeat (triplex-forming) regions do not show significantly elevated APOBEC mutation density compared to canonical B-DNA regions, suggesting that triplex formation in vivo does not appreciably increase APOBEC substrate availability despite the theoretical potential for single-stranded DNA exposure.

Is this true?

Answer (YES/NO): YES